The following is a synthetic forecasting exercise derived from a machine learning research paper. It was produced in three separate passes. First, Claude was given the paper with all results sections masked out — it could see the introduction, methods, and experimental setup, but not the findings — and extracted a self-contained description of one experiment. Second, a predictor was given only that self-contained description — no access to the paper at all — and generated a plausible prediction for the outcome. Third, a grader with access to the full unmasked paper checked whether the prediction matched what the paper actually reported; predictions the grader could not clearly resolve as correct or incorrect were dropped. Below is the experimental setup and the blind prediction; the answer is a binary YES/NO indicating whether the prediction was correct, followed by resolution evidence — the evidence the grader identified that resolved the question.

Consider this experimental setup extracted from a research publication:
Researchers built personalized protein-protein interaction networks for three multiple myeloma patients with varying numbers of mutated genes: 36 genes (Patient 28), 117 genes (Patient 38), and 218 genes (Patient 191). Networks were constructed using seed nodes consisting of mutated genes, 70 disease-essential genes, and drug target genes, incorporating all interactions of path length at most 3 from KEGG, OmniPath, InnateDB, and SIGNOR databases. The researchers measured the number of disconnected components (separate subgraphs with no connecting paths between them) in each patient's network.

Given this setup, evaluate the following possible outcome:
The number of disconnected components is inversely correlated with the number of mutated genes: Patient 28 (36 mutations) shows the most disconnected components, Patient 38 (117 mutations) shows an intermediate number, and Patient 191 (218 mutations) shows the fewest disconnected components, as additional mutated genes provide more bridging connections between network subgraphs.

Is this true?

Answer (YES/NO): NO